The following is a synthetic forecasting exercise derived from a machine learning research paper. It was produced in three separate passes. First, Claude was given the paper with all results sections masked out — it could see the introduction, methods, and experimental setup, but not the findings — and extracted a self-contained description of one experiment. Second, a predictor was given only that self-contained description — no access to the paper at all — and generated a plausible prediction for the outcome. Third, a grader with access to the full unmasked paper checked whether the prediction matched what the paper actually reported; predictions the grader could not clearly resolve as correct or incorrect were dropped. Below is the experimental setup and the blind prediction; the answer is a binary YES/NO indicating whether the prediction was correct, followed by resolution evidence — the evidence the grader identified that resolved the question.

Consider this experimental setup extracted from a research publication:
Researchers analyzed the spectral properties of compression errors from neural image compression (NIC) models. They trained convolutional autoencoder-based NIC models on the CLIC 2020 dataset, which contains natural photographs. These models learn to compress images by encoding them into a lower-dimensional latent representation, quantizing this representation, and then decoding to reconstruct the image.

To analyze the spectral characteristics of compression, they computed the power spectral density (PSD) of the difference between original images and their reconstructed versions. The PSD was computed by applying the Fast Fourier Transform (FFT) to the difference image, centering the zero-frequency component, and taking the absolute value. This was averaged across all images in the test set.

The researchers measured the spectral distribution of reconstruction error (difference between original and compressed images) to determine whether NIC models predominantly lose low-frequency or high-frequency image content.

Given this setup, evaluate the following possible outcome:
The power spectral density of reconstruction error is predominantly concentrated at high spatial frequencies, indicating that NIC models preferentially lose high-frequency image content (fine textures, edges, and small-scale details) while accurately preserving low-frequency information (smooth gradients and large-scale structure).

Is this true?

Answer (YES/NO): YES